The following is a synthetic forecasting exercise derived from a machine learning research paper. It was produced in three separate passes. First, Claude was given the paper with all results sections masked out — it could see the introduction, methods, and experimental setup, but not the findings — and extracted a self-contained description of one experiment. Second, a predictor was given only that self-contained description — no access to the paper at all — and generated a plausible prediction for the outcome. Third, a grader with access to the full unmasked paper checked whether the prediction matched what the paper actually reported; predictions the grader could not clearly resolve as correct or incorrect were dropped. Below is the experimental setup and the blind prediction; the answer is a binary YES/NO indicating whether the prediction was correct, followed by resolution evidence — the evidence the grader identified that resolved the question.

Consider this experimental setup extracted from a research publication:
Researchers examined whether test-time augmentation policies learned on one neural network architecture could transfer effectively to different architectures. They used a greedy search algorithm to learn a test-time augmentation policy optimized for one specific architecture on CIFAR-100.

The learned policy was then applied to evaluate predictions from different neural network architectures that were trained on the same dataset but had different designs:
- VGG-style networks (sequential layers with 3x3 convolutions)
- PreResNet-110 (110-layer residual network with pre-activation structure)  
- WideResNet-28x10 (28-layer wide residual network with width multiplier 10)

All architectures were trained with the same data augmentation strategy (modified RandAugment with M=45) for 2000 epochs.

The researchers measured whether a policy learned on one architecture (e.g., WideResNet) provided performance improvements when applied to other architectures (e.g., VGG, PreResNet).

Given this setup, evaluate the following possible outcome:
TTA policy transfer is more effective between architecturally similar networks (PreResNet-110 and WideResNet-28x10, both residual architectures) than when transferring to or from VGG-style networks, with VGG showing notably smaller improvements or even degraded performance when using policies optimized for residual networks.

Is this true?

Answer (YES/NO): NO